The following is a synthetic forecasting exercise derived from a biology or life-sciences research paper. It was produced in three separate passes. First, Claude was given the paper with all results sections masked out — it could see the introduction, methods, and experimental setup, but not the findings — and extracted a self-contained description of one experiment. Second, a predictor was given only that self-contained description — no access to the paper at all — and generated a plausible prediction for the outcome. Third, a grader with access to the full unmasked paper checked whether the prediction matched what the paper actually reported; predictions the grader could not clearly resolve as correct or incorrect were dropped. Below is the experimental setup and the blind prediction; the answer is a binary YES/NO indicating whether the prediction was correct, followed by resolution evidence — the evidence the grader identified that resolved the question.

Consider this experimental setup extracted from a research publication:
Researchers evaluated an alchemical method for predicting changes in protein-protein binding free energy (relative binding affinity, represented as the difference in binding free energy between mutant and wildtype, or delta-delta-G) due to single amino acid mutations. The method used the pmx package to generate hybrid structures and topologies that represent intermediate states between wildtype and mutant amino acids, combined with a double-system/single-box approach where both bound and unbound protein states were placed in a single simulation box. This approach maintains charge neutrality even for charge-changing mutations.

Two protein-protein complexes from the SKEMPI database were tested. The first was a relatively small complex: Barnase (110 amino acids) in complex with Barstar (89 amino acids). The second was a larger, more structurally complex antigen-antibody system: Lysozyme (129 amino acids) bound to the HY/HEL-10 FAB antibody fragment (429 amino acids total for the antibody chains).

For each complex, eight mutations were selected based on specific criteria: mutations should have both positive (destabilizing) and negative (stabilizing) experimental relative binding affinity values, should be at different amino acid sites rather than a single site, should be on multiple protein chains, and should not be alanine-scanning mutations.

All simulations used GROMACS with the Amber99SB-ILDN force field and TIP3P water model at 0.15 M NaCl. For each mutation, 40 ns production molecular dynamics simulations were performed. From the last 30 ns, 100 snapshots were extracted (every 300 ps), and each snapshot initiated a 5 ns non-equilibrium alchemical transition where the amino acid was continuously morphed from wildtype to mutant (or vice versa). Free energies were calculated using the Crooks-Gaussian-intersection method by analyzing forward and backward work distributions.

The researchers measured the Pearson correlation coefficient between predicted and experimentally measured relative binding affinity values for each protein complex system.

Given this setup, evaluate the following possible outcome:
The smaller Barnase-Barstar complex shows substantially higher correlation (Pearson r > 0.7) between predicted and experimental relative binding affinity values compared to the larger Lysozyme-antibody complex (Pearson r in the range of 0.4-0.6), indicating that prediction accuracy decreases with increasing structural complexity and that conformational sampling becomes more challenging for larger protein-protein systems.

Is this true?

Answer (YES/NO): YES